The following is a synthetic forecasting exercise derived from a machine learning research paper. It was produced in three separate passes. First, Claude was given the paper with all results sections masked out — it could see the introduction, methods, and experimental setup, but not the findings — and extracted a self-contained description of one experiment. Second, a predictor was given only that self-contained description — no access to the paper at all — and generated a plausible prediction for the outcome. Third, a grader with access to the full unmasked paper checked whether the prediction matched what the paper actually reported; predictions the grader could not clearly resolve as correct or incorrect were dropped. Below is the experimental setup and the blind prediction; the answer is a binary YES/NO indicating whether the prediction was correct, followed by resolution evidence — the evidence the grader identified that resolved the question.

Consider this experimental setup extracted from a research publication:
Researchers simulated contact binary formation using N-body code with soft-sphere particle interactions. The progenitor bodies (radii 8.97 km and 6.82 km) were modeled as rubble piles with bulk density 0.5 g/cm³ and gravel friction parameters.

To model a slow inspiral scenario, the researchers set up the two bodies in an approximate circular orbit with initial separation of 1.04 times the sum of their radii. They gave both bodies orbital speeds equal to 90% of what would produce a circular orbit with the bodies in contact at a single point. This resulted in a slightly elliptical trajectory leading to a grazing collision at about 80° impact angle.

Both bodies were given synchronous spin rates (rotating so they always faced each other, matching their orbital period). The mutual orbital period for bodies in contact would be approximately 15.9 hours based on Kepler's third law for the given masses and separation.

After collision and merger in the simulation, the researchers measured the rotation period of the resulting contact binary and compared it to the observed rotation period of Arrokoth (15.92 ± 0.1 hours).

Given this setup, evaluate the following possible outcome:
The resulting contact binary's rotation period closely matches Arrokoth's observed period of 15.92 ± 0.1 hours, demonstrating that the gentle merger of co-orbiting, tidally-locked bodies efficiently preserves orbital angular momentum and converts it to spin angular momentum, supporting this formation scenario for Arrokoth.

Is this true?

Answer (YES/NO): NO